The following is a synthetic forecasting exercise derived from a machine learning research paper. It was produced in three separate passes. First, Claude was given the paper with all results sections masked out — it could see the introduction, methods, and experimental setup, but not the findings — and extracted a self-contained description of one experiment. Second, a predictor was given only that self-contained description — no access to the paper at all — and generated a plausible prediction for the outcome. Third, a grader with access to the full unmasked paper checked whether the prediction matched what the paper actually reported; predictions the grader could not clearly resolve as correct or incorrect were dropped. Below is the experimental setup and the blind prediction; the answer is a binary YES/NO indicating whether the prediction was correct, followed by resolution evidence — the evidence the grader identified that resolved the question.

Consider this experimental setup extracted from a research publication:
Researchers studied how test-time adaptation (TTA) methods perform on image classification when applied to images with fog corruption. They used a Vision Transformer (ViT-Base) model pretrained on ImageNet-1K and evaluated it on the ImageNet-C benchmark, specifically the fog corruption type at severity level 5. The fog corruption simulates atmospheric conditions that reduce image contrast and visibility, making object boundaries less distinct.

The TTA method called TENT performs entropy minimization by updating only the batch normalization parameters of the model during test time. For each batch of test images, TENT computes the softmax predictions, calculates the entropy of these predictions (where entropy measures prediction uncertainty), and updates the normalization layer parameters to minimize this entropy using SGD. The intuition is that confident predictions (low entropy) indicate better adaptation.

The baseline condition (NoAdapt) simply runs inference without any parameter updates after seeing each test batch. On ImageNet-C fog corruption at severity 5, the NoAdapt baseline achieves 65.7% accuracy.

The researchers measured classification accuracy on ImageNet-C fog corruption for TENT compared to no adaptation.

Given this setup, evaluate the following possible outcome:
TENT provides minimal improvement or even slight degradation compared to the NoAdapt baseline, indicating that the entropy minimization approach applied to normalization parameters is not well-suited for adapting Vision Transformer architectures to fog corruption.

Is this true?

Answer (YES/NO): NO